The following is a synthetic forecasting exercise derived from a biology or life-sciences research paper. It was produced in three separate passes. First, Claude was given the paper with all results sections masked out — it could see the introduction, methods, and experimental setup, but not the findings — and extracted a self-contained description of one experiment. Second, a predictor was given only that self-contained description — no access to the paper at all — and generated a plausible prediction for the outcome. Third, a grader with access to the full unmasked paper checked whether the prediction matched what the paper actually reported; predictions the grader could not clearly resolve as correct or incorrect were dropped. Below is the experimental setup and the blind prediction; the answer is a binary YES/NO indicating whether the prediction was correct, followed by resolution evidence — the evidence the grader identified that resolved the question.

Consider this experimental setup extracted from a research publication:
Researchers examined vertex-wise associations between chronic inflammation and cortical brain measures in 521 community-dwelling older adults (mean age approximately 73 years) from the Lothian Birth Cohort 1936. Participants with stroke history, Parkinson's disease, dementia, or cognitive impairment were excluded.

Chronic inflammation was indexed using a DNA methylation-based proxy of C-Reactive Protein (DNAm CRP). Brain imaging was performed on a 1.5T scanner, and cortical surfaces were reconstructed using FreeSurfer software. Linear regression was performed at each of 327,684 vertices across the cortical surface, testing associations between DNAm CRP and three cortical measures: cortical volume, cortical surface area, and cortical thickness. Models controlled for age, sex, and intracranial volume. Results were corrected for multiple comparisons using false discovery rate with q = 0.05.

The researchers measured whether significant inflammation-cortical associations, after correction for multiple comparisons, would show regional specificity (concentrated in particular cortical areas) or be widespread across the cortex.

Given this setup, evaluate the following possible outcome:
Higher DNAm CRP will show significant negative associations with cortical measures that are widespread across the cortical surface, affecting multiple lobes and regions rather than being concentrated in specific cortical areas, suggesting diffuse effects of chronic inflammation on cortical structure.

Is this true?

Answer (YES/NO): NO